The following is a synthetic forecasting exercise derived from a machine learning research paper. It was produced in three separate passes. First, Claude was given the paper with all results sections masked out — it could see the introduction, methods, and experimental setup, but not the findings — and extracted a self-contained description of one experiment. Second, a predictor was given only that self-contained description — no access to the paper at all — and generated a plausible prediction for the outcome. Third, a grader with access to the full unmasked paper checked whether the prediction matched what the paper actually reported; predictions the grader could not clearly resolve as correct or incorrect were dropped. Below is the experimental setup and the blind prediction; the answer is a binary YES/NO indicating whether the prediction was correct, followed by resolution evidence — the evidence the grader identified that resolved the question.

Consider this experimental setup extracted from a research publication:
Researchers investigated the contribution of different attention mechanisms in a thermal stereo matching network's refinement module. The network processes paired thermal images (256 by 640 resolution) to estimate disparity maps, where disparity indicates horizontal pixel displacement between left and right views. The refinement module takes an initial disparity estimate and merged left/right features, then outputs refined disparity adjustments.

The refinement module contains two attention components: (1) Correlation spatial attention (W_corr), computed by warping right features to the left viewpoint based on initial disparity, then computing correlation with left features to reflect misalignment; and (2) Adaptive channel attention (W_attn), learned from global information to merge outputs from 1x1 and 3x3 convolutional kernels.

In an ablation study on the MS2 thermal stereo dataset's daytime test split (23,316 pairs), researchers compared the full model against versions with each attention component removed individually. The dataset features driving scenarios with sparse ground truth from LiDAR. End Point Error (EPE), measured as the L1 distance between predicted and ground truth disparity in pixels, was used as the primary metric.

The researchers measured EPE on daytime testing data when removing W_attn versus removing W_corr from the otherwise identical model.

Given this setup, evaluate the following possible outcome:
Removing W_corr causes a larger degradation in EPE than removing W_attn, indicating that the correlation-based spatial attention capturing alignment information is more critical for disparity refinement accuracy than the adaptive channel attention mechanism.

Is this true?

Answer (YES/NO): NO